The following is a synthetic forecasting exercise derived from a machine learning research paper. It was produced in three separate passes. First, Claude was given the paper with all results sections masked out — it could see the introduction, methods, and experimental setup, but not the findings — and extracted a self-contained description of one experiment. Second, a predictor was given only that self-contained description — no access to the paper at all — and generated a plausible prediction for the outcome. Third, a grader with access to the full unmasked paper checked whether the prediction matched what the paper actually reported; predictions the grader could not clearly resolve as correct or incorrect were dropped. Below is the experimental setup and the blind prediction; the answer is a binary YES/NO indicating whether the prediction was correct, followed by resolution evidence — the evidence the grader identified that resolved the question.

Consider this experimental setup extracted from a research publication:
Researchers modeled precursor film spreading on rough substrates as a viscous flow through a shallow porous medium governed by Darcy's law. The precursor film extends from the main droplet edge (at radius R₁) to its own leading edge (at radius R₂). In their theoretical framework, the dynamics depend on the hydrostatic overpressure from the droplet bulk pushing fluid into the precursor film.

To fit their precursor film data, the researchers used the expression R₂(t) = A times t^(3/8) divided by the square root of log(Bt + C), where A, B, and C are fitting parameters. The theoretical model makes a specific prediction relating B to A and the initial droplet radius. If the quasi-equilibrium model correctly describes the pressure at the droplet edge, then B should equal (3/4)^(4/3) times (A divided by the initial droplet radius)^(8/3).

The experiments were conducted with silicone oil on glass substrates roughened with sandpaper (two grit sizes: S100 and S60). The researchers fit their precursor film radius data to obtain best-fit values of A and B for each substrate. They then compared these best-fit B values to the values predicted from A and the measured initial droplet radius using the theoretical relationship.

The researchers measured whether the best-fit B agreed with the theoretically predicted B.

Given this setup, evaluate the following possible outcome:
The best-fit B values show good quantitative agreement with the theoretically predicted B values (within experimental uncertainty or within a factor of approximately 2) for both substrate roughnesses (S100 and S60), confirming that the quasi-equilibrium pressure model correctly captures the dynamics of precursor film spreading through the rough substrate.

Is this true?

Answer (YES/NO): YES